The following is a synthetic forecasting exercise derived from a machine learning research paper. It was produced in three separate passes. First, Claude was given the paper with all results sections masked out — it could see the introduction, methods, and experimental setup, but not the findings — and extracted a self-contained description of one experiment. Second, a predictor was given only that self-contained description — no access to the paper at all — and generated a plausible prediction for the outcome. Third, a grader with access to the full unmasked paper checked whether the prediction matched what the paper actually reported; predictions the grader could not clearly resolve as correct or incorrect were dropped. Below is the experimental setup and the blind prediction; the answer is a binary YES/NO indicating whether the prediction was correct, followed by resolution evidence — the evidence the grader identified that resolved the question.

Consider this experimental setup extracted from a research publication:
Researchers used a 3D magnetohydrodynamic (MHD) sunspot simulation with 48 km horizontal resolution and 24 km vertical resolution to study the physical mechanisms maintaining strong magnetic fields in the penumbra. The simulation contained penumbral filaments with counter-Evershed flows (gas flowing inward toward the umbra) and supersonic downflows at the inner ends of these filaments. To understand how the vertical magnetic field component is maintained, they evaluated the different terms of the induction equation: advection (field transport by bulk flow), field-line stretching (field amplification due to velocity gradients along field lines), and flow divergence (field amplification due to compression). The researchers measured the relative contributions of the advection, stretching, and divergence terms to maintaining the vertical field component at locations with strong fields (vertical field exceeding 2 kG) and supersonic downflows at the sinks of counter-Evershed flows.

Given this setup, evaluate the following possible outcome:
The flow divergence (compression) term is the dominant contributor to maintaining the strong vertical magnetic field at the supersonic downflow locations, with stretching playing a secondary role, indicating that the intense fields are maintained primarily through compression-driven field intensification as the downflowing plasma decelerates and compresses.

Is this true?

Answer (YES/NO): YES